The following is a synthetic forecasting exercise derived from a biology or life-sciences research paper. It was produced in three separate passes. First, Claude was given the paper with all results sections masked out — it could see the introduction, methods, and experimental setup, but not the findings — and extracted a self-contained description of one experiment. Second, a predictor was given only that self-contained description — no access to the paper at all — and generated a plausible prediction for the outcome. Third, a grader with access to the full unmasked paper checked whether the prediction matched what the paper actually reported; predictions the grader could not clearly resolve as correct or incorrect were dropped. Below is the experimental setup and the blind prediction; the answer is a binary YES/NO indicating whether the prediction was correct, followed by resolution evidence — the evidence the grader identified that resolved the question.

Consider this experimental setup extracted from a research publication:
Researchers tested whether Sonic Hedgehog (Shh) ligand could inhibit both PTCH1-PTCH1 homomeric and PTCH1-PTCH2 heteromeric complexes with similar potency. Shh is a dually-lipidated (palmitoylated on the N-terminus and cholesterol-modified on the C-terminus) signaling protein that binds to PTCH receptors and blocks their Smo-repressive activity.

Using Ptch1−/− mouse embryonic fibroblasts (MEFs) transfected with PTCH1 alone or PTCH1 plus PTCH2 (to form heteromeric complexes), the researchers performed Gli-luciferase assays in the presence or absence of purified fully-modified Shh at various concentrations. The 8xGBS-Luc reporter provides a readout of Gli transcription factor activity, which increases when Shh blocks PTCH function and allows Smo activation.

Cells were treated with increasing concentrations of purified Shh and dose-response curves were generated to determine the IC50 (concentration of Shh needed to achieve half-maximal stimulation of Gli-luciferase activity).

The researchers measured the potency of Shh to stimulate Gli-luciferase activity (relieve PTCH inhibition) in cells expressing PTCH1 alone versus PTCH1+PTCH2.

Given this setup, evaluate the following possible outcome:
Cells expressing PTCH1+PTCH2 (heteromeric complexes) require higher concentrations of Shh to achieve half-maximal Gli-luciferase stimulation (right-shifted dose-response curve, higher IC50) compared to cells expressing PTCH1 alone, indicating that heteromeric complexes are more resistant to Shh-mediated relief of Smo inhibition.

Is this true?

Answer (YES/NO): NO